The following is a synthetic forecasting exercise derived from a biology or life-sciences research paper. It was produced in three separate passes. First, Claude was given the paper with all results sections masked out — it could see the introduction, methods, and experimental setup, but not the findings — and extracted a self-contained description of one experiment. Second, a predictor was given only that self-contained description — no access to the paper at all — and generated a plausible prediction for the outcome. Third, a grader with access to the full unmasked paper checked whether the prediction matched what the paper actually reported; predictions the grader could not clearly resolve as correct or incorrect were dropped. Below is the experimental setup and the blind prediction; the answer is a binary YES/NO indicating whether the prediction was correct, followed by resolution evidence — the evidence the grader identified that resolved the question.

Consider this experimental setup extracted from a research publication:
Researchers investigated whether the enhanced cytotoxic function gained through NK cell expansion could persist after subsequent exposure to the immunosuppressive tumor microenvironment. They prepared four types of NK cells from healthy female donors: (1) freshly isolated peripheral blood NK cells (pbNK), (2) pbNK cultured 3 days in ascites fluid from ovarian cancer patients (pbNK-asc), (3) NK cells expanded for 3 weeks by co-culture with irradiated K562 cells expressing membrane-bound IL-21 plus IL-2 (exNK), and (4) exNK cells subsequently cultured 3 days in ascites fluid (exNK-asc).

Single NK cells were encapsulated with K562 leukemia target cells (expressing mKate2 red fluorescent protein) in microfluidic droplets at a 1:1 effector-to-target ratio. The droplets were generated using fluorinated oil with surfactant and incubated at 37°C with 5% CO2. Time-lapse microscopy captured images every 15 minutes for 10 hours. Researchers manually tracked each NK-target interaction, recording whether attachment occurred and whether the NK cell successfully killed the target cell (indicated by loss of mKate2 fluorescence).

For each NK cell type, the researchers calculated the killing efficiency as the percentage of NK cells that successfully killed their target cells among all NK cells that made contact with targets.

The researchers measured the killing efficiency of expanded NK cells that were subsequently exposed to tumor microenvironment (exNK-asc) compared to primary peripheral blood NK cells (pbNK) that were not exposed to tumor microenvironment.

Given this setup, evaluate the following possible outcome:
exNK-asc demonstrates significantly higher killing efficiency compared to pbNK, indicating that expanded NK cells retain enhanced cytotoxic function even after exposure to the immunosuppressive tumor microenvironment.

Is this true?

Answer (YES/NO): YES